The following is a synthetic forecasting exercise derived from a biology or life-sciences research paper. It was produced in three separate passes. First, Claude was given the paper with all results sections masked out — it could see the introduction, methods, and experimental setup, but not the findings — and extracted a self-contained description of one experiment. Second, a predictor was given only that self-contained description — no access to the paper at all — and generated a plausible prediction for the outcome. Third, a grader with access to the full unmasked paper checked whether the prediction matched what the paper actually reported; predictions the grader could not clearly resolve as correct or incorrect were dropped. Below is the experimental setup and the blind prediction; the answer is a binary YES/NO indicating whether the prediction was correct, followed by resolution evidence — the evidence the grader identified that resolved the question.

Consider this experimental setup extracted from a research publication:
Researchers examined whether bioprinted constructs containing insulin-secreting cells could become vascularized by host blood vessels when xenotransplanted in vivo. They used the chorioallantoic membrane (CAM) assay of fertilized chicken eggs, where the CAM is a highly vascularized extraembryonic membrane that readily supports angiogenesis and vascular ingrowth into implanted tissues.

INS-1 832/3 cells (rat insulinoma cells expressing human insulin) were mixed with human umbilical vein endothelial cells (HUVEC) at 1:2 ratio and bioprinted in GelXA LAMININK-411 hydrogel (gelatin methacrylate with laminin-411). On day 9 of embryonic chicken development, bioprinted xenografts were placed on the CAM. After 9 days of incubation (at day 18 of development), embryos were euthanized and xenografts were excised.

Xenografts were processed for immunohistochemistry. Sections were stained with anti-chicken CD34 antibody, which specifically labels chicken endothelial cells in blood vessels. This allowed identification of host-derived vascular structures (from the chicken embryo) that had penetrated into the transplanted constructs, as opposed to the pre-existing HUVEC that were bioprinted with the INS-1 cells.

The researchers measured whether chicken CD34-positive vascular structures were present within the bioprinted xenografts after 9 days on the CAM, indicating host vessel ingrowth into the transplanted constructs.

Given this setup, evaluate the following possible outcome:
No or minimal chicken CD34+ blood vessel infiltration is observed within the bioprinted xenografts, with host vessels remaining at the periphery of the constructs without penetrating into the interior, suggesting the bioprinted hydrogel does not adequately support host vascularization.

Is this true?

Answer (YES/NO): NO